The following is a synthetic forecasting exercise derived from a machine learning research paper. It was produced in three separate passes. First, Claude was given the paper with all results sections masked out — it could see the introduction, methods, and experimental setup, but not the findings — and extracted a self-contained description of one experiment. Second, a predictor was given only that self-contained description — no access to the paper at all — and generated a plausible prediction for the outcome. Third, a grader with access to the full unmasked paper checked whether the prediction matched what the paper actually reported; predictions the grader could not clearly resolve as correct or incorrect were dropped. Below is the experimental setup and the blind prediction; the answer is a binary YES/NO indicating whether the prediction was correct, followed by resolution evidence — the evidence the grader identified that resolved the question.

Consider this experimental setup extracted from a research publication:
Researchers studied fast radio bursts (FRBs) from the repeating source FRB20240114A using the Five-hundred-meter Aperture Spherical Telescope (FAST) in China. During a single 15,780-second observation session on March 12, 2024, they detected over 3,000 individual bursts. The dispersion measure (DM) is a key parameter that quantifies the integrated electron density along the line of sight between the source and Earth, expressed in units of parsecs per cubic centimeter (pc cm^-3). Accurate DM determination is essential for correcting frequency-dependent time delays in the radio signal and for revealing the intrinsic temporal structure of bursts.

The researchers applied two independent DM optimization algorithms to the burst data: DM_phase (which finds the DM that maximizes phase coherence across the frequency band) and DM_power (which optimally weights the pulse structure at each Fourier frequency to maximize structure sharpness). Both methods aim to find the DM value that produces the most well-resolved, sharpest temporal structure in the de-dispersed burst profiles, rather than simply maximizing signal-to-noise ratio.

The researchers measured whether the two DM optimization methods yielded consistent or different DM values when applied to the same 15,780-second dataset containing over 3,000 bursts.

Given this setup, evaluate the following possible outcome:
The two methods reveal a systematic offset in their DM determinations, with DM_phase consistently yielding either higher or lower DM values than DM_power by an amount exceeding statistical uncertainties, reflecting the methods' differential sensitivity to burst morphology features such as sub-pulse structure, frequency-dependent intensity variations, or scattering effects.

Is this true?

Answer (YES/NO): NO